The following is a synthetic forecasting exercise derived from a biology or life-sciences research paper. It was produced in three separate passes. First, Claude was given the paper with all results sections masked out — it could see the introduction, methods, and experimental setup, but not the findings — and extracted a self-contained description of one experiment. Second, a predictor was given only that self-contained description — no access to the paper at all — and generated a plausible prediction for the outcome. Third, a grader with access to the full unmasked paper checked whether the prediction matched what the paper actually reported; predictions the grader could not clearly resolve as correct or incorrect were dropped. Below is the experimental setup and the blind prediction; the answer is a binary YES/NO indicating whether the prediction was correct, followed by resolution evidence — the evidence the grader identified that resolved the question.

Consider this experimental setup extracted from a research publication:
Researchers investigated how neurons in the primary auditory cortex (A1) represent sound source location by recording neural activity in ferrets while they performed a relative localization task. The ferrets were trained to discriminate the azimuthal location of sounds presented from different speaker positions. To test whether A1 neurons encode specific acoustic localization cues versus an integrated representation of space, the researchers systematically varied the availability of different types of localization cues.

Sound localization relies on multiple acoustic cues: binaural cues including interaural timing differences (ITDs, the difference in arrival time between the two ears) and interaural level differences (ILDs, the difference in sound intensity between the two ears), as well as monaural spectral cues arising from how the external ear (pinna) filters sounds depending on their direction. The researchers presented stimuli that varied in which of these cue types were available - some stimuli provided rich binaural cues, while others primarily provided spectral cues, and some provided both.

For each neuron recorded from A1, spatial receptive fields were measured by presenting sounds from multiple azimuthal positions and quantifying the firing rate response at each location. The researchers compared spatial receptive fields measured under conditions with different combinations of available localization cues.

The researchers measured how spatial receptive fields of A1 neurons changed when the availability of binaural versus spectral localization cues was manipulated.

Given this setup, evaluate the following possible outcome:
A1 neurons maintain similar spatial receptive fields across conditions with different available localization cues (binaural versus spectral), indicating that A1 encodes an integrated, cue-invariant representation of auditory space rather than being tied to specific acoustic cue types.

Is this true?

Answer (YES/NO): YES